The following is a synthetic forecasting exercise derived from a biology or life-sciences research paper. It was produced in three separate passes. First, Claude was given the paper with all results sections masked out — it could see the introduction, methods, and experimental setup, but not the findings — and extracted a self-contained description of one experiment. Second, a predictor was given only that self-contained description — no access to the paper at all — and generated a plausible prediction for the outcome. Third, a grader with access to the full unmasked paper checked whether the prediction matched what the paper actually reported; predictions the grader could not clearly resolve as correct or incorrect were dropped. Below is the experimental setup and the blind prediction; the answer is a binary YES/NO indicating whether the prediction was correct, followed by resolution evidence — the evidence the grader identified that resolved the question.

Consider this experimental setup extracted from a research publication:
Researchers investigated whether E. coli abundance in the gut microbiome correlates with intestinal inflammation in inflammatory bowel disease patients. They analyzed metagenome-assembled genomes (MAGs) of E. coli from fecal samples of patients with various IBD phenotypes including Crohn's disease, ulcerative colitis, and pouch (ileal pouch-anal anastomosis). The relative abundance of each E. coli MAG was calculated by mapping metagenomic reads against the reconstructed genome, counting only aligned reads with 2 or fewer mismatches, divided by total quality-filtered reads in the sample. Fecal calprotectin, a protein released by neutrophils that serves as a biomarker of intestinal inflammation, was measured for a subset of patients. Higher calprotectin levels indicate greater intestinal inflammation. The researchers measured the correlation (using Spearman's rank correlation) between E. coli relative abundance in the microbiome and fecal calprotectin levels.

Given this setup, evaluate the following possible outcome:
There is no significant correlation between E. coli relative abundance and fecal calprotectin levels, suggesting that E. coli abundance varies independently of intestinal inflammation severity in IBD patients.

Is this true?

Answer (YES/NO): YES